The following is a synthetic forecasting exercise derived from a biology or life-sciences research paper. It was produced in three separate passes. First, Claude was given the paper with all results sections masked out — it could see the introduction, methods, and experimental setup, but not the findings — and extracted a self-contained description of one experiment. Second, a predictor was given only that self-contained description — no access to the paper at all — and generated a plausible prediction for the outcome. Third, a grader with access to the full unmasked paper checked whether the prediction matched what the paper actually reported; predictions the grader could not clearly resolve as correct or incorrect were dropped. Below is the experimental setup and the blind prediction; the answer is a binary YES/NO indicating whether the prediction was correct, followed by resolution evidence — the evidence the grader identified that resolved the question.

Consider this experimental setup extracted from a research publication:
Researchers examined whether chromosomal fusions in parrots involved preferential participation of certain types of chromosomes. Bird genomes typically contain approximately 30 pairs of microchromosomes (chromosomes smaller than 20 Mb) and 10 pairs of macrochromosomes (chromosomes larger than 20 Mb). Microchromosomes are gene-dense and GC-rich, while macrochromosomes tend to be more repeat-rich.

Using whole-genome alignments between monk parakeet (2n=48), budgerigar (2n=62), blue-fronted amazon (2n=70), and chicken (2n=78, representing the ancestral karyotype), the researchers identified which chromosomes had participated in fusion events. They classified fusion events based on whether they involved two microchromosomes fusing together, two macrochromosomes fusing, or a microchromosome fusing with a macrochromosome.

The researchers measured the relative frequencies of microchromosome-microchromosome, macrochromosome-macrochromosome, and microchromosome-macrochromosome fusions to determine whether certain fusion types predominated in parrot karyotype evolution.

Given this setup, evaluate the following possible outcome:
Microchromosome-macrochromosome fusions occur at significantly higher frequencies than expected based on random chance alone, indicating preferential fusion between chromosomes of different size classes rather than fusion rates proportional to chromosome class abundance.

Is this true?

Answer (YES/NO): YES